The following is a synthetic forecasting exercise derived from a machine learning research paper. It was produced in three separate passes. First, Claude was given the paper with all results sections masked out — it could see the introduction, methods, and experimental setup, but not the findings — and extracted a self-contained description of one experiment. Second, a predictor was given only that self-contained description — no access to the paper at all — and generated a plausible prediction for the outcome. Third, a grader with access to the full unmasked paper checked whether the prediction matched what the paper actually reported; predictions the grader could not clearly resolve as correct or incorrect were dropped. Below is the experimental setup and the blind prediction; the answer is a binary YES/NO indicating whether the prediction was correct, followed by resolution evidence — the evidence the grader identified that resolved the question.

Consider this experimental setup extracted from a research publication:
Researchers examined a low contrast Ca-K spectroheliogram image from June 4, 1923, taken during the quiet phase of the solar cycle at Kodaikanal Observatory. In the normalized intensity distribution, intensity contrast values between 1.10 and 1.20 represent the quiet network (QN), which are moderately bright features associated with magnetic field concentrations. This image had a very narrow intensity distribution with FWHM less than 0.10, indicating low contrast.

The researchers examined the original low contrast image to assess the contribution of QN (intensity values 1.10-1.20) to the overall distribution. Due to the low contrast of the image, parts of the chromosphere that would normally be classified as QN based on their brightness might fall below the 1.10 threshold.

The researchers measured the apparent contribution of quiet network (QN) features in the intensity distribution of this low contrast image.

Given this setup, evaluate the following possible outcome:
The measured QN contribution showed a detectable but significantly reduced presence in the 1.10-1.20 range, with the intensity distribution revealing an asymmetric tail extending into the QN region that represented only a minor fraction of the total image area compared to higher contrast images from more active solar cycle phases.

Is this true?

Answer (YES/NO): NO